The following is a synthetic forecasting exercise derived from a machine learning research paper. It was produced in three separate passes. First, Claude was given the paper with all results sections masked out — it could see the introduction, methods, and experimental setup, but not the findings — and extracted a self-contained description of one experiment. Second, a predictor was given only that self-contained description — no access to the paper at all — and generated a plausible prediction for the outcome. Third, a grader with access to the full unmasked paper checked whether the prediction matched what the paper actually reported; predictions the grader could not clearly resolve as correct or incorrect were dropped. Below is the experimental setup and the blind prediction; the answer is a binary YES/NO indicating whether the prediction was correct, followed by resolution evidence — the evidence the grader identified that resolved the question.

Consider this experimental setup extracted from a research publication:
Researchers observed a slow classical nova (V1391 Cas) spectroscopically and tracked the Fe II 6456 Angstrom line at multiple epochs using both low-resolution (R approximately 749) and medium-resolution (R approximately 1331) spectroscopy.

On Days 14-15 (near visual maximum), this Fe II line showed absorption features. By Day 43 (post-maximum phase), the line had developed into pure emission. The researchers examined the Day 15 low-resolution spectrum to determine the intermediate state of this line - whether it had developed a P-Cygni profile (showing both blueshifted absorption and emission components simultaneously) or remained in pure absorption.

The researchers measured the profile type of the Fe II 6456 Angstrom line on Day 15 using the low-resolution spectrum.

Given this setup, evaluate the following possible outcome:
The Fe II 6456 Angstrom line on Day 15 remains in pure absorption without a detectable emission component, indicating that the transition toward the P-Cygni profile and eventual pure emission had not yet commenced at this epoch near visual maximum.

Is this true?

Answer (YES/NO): NO